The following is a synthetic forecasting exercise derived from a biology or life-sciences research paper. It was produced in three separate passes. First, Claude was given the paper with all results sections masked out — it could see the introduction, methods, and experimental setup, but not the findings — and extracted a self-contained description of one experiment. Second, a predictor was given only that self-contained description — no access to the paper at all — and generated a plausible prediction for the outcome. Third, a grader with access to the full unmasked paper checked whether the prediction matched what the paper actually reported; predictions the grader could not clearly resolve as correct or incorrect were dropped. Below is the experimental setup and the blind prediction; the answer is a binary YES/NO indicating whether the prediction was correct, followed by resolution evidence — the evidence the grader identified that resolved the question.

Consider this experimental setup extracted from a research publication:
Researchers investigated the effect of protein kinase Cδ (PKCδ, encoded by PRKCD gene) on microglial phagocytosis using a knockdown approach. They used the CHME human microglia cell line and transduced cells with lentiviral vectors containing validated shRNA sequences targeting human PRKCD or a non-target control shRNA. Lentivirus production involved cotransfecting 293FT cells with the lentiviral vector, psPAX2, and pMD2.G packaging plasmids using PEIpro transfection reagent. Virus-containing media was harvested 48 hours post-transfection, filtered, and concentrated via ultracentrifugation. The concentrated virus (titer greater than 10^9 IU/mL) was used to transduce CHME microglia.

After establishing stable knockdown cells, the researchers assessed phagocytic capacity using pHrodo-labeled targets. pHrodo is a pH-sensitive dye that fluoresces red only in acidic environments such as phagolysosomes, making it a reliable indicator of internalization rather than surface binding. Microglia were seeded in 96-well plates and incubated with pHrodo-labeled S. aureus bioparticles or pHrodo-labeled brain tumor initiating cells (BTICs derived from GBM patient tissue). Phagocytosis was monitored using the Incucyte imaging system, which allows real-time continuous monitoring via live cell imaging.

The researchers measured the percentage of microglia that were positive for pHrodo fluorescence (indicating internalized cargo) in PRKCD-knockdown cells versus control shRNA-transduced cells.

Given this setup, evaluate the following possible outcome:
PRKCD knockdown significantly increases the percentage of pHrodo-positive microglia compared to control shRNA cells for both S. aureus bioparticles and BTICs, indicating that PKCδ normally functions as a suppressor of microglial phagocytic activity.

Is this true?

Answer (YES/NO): NO